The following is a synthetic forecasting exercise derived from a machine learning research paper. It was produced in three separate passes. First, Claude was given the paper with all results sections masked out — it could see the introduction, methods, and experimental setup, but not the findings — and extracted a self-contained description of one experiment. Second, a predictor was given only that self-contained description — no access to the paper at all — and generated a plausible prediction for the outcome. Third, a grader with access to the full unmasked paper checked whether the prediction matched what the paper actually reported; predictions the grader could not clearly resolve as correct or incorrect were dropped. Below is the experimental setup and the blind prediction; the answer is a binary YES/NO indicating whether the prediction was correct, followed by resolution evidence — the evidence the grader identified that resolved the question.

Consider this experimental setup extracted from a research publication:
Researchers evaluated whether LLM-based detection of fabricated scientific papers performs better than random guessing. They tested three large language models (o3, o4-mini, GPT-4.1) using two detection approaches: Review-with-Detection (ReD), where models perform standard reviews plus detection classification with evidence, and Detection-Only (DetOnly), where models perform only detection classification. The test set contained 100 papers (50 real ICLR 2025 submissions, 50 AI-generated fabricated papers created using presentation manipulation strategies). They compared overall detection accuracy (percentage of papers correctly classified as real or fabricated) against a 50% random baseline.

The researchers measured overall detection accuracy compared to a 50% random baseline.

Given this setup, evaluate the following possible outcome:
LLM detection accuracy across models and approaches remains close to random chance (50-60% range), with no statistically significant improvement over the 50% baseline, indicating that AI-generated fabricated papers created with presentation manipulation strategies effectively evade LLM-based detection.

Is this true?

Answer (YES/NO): NO